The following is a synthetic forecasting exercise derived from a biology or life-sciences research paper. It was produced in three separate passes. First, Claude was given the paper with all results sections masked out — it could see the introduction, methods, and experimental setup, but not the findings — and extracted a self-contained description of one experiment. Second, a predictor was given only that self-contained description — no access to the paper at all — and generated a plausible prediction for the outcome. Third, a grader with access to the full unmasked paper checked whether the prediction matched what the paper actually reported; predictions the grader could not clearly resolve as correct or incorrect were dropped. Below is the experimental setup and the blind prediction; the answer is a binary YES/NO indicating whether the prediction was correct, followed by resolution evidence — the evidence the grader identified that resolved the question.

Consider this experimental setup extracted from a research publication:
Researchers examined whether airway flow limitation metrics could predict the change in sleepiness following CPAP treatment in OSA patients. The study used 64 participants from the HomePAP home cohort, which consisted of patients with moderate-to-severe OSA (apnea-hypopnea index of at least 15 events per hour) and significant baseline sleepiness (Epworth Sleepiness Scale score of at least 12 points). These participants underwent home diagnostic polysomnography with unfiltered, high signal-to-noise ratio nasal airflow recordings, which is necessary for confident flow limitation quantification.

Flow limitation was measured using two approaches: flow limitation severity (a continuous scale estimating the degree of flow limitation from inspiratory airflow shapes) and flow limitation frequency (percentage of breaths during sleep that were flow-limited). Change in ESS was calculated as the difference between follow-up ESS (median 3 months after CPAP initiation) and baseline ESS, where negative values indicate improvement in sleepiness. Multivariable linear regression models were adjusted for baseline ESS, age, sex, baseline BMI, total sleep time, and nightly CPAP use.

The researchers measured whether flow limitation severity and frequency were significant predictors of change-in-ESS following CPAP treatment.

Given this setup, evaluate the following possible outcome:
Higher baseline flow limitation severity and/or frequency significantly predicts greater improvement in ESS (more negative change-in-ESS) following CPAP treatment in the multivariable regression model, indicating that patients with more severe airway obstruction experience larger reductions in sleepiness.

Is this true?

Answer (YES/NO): NO